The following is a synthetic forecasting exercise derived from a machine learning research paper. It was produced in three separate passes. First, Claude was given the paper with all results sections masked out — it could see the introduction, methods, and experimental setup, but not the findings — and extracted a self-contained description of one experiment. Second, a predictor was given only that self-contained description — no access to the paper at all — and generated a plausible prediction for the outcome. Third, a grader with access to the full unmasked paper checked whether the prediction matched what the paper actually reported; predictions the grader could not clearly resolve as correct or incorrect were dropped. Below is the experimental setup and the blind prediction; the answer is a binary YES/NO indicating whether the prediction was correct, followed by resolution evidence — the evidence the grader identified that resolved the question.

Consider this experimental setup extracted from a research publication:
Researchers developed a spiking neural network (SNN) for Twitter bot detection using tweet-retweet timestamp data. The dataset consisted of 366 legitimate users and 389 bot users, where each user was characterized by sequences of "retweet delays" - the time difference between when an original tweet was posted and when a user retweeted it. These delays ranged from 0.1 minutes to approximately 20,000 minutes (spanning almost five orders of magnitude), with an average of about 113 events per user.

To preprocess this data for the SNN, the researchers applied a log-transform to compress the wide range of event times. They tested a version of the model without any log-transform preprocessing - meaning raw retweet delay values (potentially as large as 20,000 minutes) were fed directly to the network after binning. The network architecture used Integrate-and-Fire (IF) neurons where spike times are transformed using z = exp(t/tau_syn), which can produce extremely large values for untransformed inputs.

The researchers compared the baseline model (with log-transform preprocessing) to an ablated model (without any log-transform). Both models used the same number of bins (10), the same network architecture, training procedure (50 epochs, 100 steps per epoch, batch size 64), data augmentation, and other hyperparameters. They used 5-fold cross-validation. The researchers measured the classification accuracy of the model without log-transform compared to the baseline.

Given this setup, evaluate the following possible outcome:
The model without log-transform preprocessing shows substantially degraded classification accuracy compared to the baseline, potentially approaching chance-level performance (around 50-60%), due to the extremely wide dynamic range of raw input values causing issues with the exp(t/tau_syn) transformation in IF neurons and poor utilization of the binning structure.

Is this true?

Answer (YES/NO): YES